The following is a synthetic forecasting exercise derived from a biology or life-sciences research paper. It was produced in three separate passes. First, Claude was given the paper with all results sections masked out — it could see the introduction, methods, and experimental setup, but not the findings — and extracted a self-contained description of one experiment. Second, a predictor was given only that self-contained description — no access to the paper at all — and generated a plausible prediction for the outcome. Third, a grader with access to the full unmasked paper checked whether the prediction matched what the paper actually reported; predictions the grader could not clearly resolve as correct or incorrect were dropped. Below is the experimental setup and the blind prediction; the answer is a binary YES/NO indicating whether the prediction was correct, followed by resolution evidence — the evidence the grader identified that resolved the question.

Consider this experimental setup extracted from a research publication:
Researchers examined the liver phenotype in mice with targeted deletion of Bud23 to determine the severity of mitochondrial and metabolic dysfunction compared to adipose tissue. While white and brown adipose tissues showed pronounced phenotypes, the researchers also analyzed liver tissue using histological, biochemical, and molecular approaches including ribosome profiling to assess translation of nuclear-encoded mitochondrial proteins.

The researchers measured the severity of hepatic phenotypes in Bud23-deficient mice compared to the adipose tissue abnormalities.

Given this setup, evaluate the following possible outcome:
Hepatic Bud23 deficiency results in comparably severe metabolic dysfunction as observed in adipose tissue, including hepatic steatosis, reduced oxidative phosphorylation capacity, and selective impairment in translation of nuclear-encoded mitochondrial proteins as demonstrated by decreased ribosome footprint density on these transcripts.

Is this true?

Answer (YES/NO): NO